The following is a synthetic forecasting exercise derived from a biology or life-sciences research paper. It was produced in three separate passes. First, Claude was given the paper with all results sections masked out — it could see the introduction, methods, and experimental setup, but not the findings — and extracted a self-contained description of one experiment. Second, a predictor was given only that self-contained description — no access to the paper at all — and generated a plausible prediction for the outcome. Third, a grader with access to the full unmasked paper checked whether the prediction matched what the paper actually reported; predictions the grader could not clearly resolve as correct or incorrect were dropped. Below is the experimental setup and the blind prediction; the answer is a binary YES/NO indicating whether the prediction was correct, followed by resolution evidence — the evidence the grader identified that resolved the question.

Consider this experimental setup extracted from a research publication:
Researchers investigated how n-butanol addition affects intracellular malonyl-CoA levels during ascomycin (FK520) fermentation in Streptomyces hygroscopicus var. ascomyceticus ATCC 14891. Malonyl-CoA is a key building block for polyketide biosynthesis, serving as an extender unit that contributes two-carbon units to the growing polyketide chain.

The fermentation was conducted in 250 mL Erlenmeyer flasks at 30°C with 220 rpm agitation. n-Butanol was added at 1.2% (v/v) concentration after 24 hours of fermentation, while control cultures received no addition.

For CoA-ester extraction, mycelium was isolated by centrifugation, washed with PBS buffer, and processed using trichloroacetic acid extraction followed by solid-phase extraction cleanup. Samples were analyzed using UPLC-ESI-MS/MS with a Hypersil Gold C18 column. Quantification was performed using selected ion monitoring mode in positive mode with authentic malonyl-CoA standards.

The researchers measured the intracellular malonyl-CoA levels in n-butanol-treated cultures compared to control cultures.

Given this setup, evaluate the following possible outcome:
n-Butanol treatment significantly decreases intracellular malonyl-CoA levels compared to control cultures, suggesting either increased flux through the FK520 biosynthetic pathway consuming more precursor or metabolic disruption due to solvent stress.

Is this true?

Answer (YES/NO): NO